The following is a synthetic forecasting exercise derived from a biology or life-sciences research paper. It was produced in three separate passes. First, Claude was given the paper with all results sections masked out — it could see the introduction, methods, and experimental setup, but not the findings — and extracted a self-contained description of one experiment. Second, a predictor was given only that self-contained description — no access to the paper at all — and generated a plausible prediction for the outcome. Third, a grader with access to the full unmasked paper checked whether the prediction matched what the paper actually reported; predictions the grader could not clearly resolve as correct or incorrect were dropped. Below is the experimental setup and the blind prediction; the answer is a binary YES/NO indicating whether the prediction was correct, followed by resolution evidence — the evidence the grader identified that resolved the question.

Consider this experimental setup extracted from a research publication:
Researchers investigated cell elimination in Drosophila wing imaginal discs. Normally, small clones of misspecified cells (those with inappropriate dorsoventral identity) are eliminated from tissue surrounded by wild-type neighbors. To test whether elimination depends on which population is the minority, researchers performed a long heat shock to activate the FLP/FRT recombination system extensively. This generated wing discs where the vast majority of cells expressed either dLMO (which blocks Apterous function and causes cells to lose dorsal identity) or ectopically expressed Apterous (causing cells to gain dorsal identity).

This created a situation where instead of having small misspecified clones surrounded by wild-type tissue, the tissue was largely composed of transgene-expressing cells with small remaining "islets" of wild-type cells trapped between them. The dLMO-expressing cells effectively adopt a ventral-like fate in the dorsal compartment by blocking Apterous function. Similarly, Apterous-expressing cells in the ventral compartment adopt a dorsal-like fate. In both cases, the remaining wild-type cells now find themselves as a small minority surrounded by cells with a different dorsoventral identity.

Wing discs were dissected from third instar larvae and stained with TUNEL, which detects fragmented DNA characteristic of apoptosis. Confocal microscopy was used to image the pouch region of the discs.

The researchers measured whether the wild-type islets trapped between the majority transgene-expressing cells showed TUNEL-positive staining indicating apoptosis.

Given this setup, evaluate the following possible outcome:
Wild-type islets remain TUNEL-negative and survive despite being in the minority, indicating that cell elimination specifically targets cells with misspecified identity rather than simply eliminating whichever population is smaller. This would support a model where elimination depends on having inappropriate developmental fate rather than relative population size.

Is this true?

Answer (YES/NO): NO